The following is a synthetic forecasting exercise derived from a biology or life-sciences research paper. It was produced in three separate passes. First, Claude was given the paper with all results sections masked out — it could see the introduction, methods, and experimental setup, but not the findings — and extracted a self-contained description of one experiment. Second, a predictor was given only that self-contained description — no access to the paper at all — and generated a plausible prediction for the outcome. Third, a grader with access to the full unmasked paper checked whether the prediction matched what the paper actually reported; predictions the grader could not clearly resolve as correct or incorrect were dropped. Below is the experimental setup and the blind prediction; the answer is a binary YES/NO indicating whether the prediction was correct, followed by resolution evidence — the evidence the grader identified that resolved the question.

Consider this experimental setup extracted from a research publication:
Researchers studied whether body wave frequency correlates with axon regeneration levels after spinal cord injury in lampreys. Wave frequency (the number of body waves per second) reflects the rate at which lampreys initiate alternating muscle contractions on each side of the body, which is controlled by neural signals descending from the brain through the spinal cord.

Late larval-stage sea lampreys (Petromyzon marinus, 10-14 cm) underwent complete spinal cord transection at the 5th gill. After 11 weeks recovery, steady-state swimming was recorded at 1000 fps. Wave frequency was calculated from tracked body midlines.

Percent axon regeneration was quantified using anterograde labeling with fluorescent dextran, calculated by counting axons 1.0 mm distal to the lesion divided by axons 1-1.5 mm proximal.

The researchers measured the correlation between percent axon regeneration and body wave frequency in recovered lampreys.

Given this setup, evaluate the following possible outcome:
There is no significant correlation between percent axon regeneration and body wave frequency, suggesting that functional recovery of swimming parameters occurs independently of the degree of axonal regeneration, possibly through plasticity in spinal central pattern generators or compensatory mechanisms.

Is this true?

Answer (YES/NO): YES